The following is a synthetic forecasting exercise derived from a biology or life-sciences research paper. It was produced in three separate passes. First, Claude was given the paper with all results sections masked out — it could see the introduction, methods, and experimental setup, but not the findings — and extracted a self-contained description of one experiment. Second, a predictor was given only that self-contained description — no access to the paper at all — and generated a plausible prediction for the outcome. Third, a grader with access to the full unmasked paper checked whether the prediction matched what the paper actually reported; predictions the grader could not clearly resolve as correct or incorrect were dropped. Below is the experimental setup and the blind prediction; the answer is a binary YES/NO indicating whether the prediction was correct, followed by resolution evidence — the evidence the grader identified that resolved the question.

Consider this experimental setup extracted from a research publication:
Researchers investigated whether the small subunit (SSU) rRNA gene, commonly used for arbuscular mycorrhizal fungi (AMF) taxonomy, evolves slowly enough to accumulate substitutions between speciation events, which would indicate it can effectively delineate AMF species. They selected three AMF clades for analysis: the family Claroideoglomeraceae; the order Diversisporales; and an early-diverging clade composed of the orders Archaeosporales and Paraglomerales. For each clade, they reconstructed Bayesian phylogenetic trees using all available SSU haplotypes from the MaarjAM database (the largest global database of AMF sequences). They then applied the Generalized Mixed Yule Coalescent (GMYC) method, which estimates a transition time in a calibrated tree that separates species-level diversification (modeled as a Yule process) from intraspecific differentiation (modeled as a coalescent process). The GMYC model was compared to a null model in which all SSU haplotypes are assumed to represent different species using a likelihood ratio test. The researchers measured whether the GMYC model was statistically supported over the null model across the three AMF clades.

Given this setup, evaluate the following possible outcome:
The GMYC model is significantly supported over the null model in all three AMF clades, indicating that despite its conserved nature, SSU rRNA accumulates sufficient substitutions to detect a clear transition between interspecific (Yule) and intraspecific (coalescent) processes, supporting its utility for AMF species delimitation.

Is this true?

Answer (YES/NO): YES